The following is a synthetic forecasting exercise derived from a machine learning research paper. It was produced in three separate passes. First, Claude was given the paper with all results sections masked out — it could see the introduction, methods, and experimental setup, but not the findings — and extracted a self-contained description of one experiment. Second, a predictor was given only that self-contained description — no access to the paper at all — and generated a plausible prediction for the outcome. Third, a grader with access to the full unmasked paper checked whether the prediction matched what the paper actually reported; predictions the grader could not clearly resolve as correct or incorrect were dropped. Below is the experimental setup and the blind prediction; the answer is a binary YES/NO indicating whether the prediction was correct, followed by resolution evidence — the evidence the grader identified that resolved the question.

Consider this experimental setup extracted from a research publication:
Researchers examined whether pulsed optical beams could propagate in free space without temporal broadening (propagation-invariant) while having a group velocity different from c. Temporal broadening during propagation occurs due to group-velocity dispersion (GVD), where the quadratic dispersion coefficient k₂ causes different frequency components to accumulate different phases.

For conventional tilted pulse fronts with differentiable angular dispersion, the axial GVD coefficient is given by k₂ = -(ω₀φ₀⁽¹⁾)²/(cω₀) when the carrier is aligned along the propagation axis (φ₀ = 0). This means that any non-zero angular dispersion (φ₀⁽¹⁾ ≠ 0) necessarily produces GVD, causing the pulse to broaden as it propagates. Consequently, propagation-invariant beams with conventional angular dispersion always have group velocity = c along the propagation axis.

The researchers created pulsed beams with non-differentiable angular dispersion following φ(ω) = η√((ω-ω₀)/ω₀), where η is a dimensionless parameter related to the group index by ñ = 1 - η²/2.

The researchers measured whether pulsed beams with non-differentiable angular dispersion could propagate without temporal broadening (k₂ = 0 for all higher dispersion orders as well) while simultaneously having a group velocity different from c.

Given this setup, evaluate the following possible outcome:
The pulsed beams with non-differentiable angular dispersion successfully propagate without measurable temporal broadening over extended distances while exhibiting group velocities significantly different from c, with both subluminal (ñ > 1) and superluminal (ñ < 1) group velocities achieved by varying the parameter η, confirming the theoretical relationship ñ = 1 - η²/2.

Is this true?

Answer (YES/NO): YES